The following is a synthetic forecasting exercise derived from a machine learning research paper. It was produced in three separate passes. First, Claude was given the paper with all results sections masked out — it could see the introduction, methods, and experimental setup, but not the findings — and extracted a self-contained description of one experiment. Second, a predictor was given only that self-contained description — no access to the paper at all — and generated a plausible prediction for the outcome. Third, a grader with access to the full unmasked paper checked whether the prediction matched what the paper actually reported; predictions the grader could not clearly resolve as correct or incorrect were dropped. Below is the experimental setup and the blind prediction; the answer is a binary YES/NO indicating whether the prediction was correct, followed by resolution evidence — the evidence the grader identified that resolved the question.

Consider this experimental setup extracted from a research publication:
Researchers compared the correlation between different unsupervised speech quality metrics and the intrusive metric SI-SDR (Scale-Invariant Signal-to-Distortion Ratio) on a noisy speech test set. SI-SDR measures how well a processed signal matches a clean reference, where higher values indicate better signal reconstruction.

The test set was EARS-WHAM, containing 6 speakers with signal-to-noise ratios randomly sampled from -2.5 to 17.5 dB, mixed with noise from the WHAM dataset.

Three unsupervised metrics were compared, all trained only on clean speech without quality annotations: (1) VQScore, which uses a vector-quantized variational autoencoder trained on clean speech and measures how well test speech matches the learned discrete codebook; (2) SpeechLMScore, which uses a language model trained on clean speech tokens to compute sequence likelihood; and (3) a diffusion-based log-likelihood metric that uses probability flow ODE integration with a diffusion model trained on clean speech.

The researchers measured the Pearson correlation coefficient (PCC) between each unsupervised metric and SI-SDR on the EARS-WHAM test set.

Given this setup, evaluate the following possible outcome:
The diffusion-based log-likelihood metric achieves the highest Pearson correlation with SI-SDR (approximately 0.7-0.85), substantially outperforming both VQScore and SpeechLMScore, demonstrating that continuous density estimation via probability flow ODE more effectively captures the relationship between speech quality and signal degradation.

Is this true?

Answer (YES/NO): NO